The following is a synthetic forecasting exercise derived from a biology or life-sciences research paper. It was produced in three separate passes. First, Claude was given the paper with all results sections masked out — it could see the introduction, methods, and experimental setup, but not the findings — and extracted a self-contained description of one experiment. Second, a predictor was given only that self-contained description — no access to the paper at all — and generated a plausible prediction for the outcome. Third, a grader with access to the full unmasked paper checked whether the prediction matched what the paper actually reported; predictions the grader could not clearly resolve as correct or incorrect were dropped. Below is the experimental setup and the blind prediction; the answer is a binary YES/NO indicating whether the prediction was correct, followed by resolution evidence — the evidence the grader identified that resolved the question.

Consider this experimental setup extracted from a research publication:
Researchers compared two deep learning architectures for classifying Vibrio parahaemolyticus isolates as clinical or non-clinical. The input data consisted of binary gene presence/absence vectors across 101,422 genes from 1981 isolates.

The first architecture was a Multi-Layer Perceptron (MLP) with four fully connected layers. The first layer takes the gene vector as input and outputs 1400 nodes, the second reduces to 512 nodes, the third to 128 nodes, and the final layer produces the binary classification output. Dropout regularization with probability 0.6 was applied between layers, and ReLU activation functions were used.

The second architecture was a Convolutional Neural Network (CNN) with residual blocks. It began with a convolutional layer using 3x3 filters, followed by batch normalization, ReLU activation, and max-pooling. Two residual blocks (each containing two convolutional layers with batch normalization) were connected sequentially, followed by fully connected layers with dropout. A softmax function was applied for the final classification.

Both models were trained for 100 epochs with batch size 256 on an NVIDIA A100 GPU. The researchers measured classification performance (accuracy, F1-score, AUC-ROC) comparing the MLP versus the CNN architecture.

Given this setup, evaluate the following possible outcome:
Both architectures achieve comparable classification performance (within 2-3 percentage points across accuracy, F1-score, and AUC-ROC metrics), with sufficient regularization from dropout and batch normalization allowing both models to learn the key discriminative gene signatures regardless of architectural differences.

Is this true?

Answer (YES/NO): NO